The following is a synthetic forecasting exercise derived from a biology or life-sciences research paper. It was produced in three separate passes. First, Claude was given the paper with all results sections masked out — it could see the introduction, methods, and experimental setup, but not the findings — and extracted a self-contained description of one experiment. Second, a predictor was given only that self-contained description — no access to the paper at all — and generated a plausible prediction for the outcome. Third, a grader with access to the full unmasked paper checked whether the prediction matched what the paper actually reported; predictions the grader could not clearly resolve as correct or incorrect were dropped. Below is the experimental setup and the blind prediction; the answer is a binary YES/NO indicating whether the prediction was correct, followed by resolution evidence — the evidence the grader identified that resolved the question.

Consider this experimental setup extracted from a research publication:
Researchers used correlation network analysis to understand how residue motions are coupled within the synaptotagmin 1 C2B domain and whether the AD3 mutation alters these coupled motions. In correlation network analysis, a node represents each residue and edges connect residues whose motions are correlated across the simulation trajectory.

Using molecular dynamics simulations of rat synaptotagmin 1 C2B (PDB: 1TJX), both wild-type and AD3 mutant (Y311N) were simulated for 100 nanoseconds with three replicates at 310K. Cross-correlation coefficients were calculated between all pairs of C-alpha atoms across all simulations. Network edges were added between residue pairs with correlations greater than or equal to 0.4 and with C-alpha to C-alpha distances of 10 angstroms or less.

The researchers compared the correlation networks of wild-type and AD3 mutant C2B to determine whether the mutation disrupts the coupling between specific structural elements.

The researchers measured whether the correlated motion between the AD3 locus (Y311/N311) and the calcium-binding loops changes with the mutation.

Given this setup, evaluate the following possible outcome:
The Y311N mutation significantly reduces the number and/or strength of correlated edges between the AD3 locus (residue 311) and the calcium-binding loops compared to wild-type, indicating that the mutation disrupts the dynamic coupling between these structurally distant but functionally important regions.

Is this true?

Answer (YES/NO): YES